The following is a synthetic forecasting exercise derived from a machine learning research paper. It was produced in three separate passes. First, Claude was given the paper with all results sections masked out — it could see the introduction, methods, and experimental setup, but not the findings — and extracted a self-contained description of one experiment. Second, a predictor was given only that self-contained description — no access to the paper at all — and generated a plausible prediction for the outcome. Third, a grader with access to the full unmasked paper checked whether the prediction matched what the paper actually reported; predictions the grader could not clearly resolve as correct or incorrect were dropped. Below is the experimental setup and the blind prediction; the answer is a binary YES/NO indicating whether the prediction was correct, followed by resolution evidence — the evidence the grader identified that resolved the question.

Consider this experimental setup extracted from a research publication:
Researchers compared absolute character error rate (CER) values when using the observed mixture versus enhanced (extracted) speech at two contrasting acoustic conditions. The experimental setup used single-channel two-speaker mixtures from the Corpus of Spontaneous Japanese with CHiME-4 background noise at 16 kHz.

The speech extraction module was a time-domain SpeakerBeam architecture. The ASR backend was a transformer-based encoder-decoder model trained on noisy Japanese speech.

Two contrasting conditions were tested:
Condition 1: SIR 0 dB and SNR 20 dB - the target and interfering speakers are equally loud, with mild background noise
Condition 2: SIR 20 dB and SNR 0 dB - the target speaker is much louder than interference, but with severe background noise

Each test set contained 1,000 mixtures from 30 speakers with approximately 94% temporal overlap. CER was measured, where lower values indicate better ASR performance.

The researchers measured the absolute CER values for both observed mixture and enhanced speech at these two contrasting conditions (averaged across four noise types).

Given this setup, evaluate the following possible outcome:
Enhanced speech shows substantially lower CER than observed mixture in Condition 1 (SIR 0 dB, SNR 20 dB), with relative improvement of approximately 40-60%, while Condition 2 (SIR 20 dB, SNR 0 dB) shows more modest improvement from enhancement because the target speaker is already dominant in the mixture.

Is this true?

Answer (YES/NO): NO